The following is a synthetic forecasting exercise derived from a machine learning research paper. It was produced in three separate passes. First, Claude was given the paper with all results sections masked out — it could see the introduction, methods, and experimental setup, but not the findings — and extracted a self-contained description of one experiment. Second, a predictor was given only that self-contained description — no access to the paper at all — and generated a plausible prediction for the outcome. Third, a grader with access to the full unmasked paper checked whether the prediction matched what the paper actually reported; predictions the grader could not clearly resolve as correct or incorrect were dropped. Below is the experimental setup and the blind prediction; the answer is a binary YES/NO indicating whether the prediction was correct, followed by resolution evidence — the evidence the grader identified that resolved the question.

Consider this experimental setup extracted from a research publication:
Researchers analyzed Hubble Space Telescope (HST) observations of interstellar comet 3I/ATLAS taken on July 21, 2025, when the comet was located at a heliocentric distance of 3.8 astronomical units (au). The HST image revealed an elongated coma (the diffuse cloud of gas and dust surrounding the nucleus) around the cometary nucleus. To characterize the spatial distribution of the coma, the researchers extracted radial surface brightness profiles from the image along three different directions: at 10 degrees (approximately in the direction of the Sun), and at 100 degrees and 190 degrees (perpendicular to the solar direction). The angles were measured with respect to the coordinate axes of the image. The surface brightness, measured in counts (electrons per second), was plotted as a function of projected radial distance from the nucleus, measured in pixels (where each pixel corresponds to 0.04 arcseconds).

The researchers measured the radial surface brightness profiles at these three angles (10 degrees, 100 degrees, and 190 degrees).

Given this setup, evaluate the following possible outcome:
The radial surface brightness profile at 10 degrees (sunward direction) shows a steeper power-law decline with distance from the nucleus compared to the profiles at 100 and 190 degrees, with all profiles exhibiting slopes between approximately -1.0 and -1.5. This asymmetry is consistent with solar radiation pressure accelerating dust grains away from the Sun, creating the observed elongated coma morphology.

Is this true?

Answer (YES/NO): NO